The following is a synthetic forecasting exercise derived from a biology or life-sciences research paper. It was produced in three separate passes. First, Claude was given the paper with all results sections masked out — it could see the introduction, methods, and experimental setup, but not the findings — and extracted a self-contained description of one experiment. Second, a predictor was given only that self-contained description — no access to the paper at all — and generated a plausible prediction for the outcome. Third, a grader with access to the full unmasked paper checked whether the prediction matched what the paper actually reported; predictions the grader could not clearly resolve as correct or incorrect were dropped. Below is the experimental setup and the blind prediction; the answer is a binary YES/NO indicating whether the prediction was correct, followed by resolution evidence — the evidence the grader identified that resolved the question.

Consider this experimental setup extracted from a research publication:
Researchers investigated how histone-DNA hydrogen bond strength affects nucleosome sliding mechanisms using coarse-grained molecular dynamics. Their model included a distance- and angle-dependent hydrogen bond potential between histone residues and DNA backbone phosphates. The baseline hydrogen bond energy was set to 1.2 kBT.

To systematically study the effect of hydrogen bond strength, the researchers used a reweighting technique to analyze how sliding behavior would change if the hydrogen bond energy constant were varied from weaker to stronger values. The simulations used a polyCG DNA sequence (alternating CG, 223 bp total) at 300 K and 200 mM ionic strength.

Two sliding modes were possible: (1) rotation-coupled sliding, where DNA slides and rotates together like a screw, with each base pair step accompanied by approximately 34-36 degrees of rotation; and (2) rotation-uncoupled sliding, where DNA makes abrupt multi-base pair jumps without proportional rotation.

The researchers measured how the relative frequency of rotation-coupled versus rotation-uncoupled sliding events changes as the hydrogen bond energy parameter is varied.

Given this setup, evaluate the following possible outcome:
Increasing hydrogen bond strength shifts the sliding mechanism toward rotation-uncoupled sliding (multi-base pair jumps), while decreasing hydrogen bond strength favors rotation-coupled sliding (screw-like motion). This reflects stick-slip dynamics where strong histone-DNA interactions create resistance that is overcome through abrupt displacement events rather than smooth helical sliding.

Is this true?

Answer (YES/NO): NO